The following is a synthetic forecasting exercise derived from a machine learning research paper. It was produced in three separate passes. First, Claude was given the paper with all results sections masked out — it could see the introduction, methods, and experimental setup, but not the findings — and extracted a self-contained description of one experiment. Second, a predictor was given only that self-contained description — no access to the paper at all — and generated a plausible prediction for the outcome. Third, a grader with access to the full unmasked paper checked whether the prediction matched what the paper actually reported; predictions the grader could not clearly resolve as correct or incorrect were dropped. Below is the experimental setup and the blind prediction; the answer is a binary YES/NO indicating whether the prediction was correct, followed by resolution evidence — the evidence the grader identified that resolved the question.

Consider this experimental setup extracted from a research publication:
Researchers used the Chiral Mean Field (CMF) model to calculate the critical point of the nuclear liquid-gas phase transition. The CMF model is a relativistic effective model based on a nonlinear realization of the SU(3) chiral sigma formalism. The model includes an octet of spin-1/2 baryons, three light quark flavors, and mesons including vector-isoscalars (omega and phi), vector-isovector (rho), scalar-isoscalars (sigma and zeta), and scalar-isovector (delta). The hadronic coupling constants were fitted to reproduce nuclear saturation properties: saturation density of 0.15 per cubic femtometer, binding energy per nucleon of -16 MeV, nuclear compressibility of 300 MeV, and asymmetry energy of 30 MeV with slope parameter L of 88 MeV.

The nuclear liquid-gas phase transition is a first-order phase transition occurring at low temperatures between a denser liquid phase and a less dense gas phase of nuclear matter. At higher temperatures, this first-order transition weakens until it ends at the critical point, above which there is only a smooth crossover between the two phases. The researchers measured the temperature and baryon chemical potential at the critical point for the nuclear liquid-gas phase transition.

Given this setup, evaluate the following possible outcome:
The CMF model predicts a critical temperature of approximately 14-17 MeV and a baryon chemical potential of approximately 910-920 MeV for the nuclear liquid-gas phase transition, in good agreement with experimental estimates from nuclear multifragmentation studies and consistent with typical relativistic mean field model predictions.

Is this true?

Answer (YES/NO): YES